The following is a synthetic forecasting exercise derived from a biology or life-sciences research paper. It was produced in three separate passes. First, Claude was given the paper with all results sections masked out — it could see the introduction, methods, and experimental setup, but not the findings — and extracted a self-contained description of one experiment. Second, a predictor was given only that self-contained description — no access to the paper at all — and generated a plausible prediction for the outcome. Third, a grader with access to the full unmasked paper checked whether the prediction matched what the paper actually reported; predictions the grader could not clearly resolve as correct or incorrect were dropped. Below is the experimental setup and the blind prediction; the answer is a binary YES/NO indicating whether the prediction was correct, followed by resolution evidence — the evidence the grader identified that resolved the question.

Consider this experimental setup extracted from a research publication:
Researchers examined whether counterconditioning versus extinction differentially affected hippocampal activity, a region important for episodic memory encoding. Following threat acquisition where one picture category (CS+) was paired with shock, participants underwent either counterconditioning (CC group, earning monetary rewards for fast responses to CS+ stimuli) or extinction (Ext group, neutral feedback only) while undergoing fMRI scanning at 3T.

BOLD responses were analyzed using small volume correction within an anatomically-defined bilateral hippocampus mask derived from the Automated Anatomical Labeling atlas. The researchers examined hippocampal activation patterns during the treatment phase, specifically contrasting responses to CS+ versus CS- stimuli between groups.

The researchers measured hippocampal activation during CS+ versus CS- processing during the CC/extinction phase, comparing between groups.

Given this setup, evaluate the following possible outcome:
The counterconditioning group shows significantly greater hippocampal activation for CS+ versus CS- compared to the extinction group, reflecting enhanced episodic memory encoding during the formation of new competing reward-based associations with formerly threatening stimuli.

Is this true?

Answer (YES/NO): NO